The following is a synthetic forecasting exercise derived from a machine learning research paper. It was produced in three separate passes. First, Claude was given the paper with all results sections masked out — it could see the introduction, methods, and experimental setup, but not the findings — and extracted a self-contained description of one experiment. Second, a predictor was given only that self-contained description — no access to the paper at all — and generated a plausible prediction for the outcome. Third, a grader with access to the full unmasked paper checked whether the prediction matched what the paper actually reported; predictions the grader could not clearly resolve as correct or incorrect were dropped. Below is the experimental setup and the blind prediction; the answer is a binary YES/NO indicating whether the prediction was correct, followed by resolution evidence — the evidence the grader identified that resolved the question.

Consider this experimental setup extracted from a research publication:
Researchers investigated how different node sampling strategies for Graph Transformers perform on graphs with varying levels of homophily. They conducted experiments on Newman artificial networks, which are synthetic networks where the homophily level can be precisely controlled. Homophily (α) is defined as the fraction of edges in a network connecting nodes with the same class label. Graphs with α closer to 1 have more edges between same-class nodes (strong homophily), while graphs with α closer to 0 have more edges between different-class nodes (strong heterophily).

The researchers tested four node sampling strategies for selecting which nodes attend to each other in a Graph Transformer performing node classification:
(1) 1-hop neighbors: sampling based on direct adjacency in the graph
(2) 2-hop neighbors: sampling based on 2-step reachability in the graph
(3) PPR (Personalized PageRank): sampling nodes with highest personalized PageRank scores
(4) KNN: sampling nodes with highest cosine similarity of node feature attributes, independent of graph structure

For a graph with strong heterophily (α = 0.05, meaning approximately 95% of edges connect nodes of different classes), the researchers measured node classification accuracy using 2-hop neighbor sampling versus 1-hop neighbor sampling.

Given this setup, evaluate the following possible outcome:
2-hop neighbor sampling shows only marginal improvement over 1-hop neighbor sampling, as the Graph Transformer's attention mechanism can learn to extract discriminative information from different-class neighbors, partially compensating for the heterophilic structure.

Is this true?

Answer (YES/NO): NO